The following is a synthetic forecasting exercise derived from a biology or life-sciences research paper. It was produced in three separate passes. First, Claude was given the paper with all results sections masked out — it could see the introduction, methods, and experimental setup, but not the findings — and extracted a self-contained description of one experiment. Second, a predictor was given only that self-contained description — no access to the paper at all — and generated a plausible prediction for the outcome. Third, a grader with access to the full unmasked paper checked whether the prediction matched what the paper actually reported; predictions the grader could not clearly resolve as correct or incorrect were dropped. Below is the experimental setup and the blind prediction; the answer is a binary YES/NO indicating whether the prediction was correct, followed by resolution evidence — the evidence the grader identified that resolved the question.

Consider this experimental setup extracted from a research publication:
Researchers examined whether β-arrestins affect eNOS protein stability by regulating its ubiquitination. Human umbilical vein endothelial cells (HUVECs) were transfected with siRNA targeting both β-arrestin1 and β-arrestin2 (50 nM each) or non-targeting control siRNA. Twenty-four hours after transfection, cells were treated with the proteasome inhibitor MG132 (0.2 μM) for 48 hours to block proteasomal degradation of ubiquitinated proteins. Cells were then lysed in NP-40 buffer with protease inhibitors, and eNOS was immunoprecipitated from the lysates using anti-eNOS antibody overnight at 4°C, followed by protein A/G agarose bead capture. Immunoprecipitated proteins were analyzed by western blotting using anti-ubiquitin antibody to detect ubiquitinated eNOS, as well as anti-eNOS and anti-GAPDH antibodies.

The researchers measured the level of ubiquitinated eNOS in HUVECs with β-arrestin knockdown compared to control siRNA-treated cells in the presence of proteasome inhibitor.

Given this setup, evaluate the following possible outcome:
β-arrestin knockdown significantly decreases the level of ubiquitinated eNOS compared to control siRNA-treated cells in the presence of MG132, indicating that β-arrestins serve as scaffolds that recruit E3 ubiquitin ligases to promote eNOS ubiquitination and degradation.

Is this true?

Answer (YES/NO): NO